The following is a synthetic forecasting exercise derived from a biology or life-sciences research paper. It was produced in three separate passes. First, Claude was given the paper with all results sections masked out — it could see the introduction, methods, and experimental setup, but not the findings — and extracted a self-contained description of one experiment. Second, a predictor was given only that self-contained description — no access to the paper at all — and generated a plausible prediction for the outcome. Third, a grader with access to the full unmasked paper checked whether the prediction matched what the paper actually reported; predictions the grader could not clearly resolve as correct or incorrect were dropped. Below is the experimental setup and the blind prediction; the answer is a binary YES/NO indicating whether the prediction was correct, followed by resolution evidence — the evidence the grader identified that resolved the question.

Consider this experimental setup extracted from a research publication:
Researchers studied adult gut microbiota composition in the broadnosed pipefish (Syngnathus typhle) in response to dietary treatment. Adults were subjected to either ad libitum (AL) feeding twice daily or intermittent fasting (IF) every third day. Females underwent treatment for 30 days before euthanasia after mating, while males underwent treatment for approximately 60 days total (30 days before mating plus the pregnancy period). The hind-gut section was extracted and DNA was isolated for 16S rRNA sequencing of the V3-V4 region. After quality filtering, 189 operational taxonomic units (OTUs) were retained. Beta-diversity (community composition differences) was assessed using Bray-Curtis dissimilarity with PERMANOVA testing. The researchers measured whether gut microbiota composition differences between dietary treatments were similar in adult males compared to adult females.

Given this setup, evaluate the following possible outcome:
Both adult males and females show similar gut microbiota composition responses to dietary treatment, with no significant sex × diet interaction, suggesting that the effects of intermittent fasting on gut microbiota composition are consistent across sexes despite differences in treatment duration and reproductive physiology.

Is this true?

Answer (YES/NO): NO